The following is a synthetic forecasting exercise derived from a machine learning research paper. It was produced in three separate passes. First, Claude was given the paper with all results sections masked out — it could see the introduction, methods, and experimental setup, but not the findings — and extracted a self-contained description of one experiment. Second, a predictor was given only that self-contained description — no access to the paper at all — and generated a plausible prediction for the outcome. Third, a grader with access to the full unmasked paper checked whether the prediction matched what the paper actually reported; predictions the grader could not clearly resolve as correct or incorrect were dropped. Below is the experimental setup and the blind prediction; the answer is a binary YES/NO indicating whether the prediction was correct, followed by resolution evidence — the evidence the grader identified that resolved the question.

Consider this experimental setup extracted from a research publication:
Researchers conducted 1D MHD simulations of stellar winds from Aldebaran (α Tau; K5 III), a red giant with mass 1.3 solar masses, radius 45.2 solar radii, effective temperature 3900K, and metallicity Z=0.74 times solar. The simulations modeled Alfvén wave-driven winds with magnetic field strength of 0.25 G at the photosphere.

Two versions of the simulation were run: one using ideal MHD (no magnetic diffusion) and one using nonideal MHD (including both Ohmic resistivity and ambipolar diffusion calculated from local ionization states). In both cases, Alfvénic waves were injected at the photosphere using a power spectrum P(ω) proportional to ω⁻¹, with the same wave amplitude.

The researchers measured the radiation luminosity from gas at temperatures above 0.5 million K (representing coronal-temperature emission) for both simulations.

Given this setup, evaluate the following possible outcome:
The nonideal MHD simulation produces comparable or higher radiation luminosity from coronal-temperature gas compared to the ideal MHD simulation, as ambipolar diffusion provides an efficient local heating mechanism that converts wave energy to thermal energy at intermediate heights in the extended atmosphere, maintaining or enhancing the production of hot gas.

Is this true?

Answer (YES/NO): NO